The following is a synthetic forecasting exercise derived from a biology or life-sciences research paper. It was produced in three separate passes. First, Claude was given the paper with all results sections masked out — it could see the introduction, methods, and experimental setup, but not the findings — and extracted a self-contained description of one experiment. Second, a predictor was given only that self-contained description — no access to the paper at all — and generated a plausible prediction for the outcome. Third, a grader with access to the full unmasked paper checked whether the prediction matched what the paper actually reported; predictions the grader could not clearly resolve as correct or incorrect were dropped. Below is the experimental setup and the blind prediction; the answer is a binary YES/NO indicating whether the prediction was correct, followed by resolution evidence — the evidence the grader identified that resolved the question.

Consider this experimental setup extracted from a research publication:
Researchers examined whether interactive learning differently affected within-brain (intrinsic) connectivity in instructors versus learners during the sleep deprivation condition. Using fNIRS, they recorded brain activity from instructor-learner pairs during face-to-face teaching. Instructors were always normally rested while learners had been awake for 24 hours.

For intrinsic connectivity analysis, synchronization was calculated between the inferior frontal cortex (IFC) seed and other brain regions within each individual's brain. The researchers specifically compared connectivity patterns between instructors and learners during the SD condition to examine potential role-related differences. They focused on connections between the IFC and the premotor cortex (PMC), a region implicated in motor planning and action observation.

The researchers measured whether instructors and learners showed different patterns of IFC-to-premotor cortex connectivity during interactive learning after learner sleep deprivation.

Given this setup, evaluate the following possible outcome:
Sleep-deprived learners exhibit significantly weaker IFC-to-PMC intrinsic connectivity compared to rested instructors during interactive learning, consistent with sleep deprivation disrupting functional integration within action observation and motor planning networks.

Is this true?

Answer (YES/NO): YES